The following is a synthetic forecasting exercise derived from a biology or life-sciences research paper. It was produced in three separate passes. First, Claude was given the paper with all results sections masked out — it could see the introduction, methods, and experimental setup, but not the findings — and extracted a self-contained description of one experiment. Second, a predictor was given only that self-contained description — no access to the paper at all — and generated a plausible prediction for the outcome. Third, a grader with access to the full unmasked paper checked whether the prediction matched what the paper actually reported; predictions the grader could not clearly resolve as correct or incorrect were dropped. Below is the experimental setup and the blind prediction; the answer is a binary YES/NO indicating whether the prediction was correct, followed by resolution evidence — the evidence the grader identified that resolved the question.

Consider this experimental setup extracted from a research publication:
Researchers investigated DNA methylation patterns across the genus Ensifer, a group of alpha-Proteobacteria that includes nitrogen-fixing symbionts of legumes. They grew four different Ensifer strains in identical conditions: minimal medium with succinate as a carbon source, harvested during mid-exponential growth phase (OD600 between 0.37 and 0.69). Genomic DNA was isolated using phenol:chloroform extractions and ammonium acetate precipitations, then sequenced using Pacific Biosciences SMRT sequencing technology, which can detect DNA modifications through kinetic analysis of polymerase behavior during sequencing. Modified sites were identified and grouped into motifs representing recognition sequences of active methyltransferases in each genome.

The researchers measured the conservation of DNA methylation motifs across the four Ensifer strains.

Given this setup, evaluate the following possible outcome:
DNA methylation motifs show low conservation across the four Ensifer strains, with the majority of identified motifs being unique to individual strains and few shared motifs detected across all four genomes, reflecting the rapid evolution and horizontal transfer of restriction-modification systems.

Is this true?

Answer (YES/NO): YES